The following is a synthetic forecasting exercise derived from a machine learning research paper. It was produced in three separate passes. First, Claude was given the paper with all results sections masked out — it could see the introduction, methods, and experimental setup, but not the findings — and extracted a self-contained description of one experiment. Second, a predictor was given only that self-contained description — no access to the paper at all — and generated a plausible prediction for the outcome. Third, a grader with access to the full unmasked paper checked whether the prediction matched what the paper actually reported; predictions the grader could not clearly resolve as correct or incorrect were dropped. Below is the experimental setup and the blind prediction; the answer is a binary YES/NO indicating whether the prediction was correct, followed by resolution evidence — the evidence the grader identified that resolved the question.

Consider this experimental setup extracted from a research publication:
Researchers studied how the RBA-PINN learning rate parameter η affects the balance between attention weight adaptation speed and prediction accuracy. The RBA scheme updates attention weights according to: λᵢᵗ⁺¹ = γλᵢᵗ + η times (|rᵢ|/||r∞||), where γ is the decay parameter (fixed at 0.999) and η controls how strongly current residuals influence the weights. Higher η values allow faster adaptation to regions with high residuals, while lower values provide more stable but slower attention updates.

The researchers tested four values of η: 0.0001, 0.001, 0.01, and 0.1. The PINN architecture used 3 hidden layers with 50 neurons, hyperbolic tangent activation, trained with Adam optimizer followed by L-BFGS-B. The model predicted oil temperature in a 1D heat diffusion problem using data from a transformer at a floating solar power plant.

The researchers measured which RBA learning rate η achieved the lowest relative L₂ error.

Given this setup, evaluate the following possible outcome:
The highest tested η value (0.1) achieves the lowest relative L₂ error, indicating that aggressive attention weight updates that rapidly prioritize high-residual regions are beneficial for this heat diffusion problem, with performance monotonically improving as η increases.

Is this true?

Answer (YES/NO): NO